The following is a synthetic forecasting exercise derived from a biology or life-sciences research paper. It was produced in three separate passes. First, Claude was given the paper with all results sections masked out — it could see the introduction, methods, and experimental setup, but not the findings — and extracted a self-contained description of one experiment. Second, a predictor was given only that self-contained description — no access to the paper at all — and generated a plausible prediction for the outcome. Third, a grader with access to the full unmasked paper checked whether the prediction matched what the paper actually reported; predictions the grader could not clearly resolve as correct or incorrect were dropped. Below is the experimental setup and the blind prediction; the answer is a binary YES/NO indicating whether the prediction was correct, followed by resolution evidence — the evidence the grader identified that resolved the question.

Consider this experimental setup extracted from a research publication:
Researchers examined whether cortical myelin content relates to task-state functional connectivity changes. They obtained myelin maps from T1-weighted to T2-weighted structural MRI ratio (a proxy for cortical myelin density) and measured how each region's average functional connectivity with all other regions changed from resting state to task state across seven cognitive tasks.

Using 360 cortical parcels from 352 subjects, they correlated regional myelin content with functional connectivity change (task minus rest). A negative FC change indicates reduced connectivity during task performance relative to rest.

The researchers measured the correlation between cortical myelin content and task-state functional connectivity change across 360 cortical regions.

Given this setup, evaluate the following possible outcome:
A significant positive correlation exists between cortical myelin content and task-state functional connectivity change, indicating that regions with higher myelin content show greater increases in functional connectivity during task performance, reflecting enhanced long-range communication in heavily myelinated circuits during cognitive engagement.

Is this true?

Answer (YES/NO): NO